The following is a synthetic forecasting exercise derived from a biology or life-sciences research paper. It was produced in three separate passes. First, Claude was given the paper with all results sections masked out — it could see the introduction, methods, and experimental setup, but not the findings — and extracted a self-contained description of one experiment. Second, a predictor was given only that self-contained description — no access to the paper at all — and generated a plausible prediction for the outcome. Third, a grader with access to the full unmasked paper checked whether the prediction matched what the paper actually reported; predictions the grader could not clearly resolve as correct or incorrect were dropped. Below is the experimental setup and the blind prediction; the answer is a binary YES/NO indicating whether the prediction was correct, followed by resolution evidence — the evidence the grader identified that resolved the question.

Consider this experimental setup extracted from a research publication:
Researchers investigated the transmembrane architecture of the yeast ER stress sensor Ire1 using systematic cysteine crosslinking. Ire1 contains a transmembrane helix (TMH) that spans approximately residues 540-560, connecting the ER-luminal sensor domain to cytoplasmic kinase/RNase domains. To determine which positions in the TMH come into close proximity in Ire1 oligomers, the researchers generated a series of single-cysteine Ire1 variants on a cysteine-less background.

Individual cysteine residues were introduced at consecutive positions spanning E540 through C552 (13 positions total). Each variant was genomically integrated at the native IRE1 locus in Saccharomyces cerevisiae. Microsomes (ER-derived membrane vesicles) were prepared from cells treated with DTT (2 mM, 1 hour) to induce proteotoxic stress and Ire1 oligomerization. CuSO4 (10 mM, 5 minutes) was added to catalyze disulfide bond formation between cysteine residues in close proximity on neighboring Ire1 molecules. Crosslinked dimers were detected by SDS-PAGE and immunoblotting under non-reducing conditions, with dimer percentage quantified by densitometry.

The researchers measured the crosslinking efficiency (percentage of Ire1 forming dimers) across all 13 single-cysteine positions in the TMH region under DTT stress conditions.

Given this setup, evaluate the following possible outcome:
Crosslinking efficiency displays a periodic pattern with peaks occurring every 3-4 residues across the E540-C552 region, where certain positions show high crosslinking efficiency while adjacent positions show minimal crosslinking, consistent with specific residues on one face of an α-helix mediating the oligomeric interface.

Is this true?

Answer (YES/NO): NO